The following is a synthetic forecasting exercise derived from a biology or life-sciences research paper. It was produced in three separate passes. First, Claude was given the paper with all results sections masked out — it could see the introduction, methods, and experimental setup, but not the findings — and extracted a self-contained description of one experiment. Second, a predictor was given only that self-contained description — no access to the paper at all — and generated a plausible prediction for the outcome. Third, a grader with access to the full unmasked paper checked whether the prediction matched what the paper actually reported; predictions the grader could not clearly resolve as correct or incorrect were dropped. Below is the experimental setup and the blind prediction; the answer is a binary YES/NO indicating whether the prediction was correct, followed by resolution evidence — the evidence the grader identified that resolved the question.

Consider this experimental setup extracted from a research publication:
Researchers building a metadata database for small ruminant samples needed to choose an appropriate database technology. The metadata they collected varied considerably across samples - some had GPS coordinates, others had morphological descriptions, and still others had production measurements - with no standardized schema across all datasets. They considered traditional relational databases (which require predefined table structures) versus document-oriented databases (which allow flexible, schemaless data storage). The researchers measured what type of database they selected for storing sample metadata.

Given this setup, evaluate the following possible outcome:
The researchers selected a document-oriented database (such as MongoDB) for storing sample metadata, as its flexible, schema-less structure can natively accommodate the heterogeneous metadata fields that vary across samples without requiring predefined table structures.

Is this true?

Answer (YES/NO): YES